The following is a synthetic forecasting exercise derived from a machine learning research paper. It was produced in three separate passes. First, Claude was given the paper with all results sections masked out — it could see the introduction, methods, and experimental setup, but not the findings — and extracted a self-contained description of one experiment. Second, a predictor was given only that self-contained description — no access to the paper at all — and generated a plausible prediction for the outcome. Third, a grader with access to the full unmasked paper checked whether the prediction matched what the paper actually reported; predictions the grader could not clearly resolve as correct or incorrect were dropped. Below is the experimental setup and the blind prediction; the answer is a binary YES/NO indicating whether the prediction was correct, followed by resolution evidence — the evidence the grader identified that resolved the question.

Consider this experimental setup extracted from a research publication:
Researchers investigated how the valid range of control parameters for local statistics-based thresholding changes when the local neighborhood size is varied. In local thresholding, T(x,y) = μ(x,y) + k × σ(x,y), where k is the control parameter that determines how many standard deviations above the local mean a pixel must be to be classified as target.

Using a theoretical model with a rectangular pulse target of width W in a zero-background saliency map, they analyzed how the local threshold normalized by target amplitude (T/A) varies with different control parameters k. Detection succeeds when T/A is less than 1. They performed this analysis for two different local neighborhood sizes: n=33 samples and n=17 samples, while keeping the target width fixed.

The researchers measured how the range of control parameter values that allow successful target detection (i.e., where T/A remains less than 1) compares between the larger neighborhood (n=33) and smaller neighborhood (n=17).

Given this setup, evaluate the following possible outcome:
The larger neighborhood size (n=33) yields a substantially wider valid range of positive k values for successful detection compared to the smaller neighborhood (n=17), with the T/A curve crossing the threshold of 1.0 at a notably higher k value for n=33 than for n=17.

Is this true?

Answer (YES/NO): YES